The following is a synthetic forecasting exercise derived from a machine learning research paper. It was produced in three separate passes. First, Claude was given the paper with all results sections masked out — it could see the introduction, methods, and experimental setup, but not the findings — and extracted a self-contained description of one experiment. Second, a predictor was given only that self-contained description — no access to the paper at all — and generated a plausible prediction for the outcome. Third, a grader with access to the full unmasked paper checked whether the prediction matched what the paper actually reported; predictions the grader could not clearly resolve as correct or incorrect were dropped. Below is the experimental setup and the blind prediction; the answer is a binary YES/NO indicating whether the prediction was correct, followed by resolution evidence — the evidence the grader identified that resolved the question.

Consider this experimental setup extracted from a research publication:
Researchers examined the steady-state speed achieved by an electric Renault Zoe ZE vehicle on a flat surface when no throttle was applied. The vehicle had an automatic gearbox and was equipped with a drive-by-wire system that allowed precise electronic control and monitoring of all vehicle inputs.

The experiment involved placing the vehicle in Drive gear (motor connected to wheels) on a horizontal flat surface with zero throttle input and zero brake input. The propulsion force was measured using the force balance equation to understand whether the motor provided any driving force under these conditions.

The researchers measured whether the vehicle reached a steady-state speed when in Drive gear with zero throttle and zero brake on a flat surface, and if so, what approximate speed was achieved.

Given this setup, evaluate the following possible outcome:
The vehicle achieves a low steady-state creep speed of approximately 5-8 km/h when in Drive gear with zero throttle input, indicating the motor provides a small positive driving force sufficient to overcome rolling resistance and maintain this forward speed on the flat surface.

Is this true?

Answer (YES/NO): YES